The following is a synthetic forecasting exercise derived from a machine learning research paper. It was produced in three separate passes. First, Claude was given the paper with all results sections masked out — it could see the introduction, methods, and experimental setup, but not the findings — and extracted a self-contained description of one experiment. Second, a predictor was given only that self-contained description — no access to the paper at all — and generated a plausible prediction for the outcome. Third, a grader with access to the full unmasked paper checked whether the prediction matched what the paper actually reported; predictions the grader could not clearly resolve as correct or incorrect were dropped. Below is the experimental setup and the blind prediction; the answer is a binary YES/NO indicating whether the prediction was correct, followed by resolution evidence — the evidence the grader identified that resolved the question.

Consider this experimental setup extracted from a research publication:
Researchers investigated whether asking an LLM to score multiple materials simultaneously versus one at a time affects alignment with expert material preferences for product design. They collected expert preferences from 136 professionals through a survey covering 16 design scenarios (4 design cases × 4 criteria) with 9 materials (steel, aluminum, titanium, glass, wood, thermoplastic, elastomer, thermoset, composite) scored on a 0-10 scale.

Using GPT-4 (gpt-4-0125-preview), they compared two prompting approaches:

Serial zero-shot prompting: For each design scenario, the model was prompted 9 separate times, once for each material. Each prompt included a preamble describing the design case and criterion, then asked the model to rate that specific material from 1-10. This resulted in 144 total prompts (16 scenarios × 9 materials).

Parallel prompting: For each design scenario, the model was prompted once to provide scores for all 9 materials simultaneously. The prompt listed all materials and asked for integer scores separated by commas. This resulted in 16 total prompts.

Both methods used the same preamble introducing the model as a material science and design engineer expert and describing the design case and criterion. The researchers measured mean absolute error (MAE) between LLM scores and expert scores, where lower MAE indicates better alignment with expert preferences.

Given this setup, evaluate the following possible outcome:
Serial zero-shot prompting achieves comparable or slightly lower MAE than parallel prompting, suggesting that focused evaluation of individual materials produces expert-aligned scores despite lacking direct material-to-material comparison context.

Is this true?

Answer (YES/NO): NO